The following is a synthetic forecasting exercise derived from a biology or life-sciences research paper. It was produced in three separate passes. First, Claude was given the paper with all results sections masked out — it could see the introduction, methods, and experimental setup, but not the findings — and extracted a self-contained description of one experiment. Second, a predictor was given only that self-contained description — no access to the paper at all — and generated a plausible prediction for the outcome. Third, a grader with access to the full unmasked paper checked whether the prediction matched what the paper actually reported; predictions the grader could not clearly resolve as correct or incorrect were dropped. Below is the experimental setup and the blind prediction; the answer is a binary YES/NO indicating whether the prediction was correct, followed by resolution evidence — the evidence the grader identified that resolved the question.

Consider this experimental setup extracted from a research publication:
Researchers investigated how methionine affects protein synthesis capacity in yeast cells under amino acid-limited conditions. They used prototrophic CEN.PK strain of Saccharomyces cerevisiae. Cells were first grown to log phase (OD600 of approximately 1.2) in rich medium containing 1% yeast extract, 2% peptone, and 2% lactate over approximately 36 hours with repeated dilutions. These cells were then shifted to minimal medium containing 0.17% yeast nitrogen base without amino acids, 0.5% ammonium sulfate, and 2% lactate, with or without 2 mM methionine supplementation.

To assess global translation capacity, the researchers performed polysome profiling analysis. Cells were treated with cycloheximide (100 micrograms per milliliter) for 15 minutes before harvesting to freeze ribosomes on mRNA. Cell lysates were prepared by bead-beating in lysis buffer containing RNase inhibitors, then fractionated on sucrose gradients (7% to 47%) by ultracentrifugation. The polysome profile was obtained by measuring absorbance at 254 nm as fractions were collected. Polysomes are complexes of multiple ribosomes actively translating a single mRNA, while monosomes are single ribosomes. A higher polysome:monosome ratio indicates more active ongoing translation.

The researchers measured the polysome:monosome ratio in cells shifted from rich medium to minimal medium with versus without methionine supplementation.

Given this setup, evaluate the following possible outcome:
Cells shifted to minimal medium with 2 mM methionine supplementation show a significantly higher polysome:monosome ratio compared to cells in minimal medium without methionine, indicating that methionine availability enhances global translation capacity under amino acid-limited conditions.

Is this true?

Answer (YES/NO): YES